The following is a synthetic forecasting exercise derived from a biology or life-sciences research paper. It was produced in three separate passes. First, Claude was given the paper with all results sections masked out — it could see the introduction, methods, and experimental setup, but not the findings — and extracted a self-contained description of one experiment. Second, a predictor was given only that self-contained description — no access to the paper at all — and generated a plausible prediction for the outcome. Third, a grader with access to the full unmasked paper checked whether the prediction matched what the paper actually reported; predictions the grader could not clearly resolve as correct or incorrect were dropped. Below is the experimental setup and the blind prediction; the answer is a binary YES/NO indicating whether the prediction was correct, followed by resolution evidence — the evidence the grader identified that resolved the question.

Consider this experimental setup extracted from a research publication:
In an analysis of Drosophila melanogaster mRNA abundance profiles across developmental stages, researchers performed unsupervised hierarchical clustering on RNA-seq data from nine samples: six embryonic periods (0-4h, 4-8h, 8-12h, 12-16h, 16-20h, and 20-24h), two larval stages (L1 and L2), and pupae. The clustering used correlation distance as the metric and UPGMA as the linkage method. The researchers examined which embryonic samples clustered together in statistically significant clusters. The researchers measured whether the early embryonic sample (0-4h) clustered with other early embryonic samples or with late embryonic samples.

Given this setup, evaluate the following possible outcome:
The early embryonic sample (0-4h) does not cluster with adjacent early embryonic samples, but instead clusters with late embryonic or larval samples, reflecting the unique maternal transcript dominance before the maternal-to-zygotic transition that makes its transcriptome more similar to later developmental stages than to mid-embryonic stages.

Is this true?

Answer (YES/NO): YES